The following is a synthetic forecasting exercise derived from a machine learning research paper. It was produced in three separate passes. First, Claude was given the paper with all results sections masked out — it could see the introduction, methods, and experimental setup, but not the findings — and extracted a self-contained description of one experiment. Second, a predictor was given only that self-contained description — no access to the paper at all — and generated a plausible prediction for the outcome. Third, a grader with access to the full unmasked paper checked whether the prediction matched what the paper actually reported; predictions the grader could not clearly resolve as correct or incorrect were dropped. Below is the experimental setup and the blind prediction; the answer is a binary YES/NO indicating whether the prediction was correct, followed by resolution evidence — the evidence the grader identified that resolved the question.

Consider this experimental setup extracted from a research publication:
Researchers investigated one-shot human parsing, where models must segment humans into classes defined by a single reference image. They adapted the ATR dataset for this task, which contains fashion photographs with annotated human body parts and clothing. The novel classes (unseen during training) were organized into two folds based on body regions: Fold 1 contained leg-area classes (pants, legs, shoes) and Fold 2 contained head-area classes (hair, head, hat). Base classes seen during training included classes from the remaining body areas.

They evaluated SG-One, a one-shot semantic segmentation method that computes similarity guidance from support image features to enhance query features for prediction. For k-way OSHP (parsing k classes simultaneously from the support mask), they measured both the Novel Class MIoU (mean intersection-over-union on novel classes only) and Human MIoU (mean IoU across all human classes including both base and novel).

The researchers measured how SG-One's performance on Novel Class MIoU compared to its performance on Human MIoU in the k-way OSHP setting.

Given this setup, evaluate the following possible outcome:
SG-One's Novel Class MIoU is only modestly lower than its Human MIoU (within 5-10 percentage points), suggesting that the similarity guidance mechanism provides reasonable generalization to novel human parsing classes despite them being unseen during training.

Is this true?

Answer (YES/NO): NO